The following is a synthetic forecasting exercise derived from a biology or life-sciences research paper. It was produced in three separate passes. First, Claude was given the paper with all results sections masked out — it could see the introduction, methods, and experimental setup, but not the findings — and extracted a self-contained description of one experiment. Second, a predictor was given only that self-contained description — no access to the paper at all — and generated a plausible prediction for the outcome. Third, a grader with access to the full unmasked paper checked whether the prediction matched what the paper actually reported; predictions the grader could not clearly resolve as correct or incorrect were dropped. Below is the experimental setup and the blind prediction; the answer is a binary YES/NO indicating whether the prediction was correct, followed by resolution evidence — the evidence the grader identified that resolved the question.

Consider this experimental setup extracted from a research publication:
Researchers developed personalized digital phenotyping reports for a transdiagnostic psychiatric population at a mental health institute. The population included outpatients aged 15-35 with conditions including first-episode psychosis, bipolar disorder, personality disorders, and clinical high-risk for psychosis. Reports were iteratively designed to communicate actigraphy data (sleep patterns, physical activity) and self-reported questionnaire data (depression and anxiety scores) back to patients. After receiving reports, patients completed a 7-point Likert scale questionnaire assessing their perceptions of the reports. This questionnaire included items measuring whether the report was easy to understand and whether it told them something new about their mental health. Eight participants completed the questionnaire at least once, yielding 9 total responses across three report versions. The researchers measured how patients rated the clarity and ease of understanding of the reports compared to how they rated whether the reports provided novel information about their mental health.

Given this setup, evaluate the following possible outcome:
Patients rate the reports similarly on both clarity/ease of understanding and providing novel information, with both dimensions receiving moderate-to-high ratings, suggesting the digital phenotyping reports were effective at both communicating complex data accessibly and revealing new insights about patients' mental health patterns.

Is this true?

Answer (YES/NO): NO